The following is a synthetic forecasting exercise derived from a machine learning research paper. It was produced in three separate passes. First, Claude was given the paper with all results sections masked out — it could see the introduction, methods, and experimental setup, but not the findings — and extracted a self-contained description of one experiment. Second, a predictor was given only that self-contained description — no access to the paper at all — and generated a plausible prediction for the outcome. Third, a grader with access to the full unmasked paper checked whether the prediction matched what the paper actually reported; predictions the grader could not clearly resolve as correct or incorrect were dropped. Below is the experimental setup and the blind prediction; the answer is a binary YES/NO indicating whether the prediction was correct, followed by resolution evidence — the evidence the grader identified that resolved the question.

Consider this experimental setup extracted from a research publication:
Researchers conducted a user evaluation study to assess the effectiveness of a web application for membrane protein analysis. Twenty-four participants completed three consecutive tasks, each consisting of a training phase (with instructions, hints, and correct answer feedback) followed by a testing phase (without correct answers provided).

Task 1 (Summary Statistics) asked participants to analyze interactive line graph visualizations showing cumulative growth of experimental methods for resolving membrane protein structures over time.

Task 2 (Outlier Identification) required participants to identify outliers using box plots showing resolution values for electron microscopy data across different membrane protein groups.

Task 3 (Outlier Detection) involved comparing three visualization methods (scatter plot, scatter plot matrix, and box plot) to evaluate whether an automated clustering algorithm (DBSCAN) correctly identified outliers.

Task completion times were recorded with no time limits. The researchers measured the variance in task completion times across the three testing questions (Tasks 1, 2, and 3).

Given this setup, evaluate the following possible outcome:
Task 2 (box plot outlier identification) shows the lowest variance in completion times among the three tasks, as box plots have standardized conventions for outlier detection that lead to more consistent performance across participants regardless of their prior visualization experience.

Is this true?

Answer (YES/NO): NO